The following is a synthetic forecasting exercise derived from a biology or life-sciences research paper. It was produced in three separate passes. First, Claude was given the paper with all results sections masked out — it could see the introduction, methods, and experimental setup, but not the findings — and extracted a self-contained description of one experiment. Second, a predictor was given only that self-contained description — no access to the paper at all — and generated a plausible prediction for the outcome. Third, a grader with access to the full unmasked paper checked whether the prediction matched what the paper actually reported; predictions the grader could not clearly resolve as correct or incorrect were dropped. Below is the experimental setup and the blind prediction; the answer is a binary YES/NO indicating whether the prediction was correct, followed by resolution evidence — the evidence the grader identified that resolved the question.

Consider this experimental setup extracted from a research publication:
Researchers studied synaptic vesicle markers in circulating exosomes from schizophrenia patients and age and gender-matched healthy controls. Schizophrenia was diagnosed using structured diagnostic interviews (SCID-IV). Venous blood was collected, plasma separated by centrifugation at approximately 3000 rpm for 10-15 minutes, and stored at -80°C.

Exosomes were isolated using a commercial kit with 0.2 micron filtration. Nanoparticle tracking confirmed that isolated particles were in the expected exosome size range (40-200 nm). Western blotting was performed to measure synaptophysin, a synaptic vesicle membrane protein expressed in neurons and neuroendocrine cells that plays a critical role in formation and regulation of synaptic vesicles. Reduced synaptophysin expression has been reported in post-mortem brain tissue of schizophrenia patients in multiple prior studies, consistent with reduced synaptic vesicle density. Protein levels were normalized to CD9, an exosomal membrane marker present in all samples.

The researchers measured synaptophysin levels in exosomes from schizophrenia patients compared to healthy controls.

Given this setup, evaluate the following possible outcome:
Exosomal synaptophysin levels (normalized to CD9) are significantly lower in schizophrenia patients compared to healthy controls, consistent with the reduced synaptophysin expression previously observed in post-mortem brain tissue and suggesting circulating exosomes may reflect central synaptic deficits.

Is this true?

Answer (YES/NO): NO